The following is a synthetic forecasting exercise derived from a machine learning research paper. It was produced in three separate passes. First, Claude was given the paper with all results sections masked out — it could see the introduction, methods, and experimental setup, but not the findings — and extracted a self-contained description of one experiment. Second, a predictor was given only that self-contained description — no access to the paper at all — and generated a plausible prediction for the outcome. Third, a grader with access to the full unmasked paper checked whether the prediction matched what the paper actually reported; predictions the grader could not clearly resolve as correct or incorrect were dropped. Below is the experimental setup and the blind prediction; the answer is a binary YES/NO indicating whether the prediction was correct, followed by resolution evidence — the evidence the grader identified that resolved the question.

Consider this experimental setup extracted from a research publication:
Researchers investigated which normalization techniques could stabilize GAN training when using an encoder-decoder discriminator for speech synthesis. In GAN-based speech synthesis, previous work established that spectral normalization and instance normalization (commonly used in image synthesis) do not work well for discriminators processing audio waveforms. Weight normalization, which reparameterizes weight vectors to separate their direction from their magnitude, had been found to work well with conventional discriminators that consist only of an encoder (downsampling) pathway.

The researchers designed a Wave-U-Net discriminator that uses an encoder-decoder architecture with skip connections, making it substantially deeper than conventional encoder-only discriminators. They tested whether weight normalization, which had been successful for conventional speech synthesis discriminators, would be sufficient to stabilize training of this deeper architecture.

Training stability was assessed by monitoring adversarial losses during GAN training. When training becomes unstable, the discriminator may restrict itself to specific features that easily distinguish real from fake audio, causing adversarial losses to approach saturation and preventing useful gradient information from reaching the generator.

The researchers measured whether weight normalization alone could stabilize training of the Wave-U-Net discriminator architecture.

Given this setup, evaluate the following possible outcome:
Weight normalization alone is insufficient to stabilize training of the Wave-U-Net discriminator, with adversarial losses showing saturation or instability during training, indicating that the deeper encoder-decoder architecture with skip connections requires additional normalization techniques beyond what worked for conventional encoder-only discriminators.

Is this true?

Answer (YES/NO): YES